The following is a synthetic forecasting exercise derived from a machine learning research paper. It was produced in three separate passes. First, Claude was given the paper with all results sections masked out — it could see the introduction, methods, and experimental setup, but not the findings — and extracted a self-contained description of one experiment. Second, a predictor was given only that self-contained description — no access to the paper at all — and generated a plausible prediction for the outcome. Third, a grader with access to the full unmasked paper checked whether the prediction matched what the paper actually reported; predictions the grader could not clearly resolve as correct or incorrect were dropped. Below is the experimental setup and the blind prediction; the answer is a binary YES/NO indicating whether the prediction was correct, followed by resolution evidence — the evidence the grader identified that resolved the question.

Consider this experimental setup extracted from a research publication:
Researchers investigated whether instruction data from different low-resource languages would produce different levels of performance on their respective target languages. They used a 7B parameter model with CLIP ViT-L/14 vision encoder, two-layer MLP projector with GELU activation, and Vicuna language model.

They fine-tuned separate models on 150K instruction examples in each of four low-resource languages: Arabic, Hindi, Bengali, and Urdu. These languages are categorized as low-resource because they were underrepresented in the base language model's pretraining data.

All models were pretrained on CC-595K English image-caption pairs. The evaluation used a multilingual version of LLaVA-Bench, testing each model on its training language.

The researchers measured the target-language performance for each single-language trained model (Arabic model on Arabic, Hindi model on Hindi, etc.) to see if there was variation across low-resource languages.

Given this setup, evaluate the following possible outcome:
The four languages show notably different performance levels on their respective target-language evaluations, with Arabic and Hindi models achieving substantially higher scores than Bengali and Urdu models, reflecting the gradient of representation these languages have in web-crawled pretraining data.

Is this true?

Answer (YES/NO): NO